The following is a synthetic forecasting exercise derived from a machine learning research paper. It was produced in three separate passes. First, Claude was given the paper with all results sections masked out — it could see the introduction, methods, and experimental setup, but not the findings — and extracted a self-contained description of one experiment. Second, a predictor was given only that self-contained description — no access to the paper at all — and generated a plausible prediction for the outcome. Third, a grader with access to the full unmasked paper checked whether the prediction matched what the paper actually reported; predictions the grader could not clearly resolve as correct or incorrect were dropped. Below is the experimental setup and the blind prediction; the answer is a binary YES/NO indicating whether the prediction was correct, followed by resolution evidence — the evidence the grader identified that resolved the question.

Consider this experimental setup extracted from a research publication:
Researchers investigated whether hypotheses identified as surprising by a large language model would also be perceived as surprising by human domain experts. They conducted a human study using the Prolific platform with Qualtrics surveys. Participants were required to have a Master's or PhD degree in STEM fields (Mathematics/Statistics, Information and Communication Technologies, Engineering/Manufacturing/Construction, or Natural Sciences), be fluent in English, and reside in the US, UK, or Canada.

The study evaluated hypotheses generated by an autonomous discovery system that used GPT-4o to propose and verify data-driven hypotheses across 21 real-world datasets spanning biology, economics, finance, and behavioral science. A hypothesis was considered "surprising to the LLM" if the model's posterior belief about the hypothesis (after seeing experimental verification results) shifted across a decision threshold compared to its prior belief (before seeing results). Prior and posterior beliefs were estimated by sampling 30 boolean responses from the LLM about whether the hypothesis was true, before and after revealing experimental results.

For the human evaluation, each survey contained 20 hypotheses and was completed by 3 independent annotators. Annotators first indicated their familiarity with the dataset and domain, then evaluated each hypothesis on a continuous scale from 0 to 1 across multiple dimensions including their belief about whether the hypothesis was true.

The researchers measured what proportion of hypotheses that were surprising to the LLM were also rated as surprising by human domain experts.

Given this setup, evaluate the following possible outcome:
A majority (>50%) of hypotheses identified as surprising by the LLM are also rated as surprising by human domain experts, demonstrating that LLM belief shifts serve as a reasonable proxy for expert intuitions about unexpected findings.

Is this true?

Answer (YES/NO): YES